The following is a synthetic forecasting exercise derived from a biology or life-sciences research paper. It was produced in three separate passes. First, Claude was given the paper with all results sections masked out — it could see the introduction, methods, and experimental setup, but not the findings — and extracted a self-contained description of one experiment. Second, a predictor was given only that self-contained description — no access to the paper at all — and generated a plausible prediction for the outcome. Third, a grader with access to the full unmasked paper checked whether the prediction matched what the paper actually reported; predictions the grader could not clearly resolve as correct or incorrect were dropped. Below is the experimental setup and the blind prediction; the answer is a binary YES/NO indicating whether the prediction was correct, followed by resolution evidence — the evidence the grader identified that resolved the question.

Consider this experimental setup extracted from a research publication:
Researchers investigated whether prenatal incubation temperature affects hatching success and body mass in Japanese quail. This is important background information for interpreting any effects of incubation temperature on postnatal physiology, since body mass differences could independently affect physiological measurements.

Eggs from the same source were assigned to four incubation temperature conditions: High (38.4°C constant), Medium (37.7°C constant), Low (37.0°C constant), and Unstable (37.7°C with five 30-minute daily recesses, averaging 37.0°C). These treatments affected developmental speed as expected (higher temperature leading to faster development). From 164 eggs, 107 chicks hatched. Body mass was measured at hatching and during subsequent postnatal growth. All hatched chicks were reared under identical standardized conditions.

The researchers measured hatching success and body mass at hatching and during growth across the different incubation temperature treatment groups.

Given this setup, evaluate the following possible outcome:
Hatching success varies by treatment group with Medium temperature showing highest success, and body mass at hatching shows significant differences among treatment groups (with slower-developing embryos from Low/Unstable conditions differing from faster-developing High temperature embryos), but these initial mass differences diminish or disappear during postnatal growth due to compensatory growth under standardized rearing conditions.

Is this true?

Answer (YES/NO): NO